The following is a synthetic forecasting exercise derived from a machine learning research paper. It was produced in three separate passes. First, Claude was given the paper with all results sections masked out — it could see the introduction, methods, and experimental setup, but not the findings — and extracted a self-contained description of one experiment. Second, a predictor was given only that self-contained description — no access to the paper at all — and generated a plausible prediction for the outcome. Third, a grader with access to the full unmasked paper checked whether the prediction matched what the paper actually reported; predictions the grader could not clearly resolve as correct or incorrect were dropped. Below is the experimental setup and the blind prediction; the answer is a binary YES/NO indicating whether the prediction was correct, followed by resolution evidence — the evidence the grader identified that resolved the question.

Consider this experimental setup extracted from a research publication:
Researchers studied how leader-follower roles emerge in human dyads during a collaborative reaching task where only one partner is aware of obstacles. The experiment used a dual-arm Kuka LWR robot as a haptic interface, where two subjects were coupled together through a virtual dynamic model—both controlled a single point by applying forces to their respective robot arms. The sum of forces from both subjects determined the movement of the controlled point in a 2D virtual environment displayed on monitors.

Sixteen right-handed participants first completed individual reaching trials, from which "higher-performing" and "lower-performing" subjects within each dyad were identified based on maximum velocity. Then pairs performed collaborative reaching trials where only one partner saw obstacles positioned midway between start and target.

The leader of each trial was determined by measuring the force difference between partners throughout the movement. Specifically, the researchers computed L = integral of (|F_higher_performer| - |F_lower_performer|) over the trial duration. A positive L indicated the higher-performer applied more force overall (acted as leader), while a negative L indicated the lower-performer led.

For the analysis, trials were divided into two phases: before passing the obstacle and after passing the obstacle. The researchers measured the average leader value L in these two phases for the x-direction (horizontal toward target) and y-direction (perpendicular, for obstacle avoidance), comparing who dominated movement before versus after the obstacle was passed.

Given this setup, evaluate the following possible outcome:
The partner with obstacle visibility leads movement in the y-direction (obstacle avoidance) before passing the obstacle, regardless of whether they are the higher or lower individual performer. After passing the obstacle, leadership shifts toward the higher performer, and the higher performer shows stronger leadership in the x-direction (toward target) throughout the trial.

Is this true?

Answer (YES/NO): NO